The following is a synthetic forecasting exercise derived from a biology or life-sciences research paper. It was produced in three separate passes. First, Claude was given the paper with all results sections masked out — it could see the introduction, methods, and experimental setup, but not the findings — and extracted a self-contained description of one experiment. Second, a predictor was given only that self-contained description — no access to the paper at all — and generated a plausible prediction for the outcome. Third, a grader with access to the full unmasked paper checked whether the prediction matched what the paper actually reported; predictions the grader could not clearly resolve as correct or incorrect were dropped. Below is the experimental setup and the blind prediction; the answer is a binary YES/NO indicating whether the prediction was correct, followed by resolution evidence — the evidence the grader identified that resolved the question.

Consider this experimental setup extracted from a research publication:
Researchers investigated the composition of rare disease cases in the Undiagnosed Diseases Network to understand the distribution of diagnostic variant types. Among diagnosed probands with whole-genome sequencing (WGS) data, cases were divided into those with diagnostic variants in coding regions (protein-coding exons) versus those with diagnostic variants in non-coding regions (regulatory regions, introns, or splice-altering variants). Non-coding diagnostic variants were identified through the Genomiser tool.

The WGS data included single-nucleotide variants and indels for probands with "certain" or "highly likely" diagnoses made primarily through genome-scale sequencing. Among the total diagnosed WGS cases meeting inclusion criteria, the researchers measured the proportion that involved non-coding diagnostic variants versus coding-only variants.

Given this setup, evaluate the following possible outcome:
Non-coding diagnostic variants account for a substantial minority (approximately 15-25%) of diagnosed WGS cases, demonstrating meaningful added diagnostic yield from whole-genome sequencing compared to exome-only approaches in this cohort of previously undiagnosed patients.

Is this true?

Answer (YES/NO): NO